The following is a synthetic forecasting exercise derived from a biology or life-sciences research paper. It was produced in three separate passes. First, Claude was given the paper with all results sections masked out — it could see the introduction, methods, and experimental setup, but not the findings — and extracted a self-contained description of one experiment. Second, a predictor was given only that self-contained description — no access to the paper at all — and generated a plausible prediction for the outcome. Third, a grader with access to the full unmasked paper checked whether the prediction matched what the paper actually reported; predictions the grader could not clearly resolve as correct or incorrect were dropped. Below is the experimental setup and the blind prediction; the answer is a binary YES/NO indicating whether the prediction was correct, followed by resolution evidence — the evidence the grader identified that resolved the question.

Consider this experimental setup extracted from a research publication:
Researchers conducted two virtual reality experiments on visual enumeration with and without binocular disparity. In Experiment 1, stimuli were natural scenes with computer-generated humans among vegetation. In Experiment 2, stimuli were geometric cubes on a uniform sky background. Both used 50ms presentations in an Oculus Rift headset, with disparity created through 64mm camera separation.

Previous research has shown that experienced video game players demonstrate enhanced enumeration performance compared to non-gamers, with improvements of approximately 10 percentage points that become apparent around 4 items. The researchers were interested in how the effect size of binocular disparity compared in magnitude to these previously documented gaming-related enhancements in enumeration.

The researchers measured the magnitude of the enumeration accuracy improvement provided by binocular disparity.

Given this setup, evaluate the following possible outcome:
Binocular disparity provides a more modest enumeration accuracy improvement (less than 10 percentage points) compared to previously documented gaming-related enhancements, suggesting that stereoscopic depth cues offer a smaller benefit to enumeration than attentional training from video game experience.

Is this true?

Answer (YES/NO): NO